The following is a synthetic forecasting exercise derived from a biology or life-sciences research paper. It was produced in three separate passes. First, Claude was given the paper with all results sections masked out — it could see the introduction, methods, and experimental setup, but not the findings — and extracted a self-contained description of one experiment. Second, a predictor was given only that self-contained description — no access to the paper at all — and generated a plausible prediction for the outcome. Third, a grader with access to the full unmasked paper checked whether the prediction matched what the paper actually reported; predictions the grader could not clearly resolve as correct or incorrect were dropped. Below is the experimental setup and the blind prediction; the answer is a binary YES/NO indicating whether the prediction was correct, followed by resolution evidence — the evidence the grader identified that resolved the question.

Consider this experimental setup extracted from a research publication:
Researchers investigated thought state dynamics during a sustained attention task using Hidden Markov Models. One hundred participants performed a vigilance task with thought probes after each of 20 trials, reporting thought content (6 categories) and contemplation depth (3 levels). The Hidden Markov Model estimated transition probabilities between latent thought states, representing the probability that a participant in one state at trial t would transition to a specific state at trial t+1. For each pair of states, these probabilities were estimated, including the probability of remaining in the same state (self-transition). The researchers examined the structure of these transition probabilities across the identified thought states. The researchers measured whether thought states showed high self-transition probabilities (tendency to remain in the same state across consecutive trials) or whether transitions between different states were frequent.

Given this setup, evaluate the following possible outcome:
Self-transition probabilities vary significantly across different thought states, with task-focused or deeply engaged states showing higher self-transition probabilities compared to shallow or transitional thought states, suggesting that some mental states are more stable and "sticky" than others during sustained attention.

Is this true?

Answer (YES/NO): NO